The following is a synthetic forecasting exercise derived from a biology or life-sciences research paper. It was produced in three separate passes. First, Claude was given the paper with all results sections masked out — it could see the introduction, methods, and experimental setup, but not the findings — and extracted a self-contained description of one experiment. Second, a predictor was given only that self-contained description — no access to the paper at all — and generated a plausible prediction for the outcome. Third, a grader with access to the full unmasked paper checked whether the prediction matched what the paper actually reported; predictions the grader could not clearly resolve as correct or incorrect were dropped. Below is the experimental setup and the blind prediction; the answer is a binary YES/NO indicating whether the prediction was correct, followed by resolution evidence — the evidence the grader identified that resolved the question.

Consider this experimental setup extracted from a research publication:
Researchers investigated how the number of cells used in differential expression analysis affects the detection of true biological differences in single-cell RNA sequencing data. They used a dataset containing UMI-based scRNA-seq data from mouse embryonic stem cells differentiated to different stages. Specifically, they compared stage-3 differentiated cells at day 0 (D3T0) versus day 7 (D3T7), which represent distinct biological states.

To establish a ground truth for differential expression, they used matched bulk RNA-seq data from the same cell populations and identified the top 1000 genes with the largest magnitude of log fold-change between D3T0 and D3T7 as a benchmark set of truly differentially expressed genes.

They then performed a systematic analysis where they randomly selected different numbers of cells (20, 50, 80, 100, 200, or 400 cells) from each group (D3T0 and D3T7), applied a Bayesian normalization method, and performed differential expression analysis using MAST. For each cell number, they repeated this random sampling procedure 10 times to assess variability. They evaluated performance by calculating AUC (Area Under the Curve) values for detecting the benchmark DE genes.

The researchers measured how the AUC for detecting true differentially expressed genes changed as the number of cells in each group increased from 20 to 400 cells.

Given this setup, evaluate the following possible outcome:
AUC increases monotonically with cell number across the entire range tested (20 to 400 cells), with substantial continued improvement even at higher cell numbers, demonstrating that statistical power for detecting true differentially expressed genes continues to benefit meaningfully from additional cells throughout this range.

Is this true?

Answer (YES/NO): NO